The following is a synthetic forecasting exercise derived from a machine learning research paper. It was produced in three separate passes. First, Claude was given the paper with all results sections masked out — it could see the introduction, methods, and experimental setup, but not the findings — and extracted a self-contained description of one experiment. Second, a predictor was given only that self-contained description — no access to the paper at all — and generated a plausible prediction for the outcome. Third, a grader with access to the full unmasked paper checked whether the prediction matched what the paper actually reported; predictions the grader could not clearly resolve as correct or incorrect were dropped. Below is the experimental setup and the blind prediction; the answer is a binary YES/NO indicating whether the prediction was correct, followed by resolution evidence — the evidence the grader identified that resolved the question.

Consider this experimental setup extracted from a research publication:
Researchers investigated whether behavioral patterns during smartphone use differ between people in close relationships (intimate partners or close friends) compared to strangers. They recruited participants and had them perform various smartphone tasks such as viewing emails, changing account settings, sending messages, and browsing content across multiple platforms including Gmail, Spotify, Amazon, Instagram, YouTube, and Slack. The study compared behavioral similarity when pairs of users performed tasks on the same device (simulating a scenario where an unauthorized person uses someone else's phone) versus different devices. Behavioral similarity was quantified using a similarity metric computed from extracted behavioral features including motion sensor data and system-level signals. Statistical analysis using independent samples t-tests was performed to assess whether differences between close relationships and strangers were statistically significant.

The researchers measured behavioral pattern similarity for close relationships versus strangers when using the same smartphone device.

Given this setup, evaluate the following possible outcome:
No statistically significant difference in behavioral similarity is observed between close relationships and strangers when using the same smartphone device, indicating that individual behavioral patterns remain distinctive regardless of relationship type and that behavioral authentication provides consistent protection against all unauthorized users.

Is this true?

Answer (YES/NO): NO